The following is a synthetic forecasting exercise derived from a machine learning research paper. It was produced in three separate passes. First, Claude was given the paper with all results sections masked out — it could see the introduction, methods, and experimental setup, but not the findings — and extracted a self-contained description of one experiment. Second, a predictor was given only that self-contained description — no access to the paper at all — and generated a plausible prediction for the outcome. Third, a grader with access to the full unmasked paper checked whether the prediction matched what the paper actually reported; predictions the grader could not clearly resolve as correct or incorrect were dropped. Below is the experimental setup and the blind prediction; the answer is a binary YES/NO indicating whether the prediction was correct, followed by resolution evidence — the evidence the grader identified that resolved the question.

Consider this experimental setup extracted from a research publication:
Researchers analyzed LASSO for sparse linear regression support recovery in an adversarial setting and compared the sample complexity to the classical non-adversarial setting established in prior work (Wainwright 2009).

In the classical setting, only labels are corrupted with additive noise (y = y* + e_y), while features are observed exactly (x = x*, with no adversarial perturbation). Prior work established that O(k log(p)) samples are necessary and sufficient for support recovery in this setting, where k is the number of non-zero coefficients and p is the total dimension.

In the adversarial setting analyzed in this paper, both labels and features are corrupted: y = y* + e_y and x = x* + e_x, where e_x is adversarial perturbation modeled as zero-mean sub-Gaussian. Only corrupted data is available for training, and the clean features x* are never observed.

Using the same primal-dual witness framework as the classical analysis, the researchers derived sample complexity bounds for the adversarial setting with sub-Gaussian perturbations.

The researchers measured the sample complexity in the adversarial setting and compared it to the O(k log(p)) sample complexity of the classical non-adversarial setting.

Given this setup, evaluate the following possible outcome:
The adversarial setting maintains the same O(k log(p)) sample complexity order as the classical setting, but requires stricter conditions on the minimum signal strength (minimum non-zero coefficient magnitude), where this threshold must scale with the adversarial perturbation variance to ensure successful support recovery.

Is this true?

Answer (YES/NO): NO